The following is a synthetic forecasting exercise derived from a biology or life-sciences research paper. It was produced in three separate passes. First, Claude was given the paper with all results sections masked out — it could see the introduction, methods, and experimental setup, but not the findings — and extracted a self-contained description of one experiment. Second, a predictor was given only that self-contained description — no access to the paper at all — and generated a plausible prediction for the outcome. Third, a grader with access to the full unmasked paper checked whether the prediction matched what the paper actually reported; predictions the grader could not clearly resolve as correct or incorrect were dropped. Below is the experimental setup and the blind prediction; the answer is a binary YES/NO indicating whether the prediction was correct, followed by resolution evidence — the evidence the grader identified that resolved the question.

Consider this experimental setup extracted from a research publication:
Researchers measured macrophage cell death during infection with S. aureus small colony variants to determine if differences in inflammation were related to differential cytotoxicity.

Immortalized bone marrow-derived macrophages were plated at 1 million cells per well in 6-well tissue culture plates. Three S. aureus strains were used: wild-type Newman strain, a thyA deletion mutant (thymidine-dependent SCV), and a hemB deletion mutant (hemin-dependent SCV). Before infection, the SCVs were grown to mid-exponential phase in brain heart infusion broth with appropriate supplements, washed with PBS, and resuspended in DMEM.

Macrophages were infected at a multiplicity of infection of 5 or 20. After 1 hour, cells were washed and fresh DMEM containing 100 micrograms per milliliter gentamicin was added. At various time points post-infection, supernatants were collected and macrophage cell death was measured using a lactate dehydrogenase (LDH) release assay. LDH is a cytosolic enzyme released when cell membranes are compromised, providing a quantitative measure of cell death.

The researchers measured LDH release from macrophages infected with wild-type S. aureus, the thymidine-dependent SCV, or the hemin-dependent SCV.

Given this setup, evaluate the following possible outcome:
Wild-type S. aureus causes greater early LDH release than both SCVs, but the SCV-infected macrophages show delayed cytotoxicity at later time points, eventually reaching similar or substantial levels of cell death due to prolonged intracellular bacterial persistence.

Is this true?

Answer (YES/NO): NO